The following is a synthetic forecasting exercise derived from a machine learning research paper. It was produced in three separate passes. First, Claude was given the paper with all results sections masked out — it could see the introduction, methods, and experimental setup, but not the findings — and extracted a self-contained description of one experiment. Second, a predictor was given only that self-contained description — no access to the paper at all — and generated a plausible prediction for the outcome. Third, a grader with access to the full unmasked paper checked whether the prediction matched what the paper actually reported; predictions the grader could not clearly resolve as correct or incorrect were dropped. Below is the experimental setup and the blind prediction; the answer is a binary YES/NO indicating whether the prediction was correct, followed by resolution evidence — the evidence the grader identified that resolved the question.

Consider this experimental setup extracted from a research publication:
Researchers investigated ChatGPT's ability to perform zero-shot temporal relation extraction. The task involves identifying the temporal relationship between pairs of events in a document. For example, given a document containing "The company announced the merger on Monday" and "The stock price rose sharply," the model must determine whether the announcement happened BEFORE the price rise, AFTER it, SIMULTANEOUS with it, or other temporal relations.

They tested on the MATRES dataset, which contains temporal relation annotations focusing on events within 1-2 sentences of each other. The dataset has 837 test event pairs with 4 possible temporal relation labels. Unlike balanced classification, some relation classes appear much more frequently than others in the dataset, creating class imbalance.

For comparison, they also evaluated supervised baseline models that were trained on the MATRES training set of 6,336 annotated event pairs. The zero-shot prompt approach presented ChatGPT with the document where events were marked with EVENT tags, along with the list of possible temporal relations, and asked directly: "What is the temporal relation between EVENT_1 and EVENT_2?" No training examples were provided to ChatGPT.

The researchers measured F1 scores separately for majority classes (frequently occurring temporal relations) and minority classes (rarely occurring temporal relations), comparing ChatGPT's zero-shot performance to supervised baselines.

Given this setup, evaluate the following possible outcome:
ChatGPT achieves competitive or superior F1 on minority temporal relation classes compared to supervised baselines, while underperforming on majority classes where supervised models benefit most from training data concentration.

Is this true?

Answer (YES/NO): YES